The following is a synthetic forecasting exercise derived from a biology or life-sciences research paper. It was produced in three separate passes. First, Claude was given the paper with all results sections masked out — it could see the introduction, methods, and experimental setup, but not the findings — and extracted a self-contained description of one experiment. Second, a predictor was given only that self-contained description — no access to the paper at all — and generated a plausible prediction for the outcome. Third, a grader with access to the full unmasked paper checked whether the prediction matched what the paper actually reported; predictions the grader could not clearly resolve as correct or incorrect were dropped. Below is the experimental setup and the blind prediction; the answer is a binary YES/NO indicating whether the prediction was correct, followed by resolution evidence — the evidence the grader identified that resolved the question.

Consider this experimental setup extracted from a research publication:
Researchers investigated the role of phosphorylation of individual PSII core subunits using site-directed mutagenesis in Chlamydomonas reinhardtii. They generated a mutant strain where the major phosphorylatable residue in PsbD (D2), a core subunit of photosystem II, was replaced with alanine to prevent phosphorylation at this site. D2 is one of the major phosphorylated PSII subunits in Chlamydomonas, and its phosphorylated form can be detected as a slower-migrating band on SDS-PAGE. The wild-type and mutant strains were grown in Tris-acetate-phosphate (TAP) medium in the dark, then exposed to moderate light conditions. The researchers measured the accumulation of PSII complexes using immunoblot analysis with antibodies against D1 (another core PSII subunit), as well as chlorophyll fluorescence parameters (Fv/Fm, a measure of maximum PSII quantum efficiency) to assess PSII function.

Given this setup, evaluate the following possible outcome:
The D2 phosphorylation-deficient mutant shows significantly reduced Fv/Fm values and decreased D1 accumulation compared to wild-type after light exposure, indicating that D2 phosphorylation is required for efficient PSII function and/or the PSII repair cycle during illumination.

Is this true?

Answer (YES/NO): NO